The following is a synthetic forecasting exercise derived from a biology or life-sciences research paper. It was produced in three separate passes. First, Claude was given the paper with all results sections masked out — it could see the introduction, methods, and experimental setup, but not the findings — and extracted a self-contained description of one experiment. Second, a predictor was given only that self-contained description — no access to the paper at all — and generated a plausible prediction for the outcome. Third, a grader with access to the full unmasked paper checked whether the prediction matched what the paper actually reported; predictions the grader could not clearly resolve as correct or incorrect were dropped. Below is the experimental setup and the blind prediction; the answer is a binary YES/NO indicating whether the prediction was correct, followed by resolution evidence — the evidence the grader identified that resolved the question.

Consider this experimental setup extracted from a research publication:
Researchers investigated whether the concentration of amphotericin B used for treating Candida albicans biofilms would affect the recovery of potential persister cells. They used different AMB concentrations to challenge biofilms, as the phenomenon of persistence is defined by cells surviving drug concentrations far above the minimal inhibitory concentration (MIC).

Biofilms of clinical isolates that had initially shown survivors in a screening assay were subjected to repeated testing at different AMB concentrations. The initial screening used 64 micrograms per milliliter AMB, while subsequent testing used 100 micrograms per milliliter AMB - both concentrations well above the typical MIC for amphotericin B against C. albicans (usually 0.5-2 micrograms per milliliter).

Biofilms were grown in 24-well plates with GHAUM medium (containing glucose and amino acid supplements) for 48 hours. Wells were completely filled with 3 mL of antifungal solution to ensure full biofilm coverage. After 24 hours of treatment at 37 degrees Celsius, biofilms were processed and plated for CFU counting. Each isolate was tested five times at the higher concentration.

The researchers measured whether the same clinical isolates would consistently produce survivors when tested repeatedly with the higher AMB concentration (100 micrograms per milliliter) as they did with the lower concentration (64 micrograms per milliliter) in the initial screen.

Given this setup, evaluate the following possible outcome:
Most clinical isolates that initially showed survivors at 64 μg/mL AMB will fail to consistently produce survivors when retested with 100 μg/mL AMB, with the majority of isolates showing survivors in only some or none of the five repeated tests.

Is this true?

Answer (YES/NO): YES